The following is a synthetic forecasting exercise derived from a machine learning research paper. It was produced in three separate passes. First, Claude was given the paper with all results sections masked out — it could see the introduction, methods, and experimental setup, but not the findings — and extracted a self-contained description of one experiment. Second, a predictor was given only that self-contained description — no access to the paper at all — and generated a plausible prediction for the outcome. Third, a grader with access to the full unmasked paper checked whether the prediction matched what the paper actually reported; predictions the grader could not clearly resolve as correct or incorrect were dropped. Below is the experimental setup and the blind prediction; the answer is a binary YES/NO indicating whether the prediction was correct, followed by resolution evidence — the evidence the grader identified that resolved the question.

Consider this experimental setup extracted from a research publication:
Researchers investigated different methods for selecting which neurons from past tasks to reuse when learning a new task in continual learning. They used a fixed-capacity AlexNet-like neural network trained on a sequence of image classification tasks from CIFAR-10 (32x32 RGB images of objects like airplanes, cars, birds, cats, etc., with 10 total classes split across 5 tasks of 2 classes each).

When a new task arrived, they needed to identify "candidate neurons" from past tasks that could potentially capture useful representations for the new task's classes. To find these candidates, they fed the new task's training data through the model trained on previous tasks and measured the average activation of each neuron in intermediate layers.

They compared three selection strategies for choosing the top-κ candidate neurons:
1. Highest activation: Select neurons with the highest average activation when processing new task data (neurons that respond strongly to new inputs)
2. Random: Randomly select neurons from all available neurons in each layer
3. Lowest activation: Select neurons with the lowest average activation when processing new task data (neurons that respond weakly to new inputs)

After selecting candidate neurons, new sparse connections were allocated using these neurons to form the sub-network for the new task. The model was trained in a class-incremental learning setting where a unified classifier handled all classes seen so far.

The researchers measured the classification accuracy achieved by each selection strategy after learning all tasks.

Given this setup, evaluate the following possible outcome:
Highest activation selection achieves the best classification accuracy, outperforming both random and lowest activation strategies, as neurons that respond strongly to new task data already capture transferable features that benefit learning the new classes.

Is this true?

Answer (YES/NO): YES